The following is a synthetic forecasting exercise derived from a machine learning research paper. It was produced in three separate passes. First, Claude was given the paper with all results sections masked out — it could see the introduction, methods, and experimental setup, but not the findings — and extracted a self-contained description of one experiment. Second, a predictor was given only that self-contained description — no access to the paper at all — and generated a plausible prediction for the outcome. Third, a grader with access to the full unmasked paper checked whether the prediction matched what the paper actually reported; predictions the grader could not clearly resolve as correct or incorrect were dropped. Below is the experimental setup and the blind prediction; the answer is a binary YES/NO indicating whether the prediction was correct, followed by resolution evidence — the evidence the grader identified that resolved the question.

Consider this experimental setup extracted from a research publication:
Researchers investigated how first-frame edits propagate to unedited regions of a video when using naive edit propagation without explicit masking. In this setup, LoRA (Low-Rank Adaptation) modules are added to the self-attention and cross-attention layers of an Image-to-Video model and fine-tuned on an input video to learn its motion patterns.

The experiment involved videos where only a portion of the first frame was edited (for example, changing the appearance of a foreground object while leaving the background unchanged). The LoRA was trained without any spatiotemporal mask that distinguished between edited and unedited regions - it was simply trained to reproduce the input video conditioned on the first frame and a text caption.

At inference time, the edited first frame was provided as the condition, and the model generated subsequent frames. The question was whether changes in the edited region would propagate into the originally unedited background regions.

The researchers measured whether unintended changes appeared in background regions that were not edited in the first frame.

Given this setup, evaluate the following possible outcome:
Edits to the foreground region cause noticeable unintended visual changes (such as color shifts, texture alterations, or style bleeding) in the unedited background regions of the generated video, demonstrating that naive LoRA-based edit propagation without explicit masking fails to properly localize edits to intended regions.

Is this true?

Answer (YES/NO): YES